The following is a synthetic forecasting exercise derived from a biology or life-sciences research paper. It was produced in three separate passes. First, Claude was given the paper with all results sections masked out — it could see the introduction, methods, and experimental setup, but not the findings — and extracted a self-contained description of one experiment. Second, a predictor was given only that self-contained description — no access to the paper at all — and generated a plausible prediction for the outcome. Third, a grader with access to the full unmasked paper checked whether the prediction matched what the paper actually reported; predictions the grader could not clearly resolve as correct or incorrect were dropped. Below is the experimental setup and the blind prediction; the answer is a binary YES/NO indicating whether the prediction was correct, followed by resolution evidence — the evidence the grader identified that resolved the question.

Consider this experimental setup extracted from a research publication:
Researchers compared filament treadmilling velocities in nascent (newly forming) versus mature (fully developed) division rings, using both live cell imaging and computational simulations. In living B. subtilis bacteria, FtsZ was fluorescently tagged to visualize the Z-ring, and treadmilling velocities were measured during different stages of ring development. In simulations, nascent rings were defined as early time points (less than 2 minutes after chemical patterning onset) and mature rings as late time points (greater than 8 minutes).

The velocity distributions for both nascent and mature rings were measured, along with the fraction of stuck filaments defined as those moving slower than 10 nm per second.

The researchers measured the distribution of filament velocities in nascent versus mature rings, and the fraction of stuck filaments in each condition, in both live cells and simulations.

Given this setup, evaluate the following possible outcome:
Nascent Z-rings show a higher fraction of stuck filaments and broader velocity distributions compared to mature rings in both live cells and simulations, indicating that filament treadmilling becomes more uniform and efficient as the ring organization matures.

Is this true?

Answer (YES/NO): YES